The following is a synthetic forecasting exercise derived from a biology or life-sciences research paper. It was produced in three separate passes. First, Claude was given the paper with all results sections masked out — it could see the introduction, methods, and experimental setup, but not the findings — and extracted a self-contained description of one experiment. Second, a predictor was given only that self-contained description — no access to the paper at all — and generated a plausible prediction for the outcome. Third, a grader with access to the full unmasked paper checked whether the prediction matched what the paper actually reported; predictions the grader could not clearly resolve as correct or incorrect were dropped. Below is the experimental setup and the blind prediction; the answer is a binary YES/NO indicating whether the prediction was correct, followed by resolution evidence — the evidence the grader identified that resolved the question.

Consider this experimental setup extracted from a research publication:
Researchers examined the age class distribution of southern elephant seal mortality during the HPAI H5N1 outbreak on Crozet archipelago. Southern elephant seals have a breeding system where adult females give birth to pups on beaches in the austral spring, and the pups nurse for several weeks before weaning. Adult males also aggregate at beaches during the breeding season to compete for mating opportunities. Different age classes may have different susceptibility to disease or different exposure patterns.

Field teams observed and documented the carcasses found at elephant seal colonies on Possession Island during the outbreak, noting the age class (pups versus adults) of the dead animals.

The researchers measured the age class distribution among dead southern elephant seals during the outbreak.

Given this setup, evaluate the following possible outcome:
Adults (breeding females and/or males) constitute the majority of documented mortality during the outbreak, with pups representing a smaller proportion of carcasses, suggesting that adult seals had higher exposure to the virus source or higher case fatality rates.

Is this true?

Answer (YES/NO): NO